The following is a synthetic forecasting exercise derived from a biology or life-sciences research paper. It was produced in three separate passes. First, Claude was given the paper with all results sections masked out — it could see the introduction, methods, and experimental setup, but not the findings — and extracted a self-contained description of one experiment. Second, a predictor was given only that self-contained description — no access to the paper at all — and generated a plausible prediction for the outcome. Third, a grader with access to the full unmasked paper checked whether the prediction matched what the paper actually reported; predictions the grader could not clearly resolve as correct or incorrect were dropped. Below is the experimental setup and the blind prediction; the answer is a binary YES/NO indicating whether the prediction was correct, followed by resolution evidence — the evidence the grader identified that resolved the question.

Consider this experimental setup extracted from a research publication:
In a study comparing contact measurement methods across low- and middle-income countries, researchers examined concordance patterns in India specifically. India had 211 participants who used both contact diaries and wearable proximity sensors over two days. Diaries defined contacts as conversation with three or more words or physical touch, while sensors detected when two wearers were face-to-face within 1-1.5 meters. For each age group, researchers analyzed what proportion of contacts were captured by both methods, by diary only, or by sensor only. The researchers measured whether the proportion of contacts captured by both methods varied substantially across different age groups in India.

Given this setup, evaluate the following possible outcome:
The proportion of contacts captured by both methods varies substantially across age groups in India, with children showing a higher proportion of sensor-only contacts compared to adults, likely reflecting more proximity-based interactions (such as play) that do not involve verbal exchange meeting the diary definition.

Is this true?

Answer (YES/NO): NO